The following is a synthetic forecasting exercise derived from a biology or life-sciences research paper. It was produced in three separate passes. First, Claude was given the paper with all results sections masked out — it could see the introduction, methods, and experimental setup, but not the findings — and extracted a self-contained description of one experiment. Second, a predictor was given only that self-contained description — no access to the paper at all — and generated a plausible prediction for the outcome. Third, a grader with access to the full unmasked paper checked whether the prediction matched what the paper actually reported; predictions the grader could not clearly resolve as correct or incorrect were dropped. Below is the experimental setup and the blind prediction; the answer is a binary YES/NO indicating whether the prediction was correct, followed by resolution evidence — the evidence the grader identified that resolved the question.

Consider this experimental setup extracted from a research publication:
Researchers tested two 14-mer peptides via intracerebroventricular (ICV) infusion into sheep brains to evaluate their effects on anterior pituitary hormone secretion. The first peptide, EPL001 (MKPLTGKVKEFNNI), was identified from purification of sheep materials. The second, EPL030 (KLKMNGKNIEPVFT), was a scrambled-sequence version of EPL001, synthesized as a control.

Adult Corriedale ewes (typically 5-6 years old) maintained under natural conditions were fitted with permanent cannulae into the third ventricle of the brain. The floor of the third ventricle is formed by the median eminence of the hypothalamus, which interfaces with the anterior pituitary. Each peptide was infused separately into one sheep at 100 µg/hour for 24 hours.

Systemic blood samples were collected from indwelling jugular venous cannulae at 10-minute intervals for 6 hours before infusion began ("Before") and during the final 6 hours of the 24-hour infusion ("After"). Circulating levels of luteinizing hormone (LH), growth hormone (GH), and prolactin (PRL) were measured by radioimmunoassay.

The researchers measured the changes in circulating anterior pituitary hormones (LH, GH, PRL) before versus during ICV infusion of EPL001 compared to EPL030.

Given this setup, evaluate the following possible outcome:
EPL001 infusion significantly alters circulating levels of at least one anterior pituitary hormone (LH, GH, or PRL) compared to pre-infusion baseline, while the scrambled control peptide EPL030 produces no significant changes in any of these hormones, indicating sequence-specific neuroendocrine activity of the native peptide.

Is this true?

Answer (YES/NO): NO